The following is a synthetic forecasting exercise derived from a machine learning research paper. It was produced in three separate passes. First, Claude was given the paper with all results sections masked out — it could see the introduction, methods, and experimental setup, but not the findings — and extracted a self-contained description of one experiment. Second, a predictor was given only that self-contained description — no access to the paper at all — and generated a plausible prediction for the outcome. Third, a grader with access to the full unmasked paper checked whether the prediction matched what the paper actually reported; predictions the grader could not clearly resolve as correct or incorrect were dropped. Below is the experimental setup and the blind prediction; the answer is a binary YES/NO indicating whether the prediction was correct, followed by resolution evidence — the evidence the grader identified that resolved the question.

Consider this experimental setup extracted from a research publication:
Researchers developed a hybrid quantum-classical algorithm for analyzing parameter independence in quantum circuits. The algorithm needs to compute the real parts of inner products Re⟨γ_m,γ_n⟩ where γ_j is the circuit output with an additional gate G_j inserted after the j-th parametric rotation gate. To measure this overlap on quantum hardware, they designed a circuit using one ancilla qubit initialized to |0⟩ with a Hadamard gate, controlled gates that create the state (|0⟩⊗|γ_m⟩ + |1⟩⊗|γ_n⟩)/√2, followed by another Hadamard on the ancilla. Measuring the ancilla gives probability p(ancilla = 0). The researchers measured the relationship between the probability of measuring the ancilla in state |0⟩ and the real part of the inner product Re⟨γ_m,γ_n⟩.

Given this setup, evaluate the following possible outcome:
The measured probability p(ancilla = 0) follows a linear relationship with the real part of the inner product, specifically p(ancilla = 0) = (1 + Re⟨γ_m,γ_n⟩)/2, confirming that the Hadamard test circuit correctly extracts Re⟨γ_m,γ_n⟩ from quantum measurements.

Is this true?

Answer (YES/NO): YES